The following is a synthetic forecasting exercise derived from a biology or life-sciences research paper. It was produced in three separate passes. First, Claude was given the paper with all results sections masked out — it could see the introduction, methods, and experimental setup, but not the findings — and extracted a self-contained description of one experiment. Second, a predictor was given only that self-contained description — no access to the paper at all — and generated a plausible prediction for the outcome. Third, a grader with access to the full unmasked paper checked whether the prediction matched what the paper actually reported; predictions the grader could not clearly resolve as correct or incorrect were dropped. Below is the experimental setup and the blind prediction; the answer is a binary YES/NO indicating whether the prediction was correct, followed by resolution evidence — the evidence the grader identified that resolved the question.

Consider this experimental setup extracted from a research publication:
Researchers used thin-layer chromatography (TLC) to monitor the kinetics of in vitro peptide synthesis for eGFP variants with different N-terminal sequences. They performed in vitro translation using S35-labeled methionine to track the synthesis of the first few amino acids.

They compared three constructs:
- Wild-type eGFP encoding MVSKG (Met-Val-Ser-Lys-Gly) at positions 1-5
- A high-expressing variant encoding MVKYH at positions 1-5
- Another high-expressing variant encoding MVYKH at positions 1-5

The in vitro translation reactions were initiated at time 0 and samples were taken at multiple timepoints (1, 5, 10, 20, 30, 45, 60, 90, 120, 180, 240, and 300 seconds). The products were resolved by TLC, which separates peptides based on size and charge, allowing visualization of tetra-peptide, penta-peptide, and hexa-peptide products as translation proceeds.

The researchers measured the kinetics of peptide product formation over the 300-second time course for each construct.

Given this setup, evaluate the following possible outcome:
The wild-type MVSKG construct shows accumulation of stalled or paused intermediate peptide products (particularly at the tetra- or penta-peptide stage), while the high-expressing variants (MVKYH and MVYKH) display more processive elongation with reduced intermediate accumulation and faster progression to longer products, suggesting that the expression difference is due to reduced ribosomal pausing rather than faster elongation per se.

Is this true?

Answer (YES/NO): YES